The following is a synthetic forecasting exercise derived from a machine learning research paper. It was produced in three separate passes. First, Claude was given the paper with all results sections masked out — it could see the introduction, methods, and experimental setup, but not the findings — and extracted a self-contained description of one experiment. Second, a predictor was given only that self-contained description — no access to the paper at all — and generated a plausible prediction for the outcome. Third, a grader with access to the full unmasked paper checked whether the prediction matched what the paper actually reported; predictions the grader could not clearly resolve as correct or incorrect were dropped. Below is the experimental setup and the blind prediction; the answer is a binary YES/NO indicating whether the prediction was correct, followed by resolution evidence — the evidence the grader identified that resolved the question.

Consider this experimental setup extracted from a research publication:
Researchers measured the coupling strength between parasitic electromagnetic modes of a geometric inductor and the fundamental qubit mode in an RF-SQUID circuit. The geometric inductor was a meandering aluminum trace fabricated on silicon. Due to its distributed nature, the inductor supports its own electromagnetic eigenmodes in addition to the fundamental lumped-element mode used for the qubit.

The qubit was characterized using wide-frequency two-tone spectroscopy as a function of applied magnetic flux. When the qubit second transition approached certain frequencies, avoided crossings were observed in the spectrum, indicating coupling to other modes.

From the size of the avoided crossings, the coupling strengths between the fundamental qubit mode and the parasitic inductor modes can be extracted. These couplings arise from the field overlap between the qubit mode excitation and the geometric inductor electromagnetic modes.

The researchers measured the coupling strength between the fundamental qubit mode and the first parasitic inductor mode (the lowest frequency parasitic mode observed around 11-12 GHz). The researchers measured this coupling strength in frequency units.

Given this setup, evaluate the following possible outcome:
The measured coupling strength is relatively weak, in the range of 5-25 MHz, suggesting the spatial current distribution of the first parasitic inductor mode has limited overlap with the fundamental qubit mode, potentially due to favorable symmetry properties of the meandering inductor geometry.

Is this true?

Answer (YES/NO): NO